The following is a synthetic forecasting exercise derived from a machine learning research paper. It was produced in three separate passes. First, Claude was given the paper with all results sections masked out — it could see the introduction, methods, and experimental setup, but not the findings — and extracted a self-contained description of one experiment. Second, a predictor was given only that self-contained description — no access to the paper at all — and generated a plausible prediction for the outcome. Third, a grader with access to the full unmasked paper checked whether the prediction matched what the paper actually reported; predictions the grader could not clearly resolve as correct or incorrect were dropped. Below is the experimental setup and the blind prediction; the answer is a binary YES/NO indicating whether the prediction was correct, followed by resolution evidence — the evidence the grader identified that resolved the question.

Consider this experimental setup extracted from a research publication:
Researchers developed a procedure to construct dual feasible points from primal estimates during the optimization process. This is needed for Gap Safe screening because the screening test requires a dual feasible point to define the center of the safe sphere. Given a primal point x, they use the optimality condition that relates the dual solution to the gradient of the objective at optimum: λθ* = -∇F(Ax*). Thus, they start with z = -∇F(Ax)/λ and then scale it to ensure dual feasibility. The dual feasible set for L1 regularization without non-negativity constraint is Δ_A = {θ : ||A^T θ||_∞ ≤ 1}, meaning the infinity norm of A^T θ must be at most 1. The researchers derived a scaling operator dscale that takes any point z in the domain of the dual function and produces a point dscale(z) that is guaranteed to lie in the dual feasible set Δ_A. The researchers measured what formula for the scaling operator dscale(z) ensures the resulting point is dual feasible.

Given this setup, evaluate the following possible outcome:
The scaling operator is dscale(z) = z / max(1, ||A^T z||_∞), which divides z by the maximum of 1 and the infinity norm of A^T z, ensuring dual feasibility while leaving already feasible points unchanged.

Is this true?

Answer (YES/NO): YES